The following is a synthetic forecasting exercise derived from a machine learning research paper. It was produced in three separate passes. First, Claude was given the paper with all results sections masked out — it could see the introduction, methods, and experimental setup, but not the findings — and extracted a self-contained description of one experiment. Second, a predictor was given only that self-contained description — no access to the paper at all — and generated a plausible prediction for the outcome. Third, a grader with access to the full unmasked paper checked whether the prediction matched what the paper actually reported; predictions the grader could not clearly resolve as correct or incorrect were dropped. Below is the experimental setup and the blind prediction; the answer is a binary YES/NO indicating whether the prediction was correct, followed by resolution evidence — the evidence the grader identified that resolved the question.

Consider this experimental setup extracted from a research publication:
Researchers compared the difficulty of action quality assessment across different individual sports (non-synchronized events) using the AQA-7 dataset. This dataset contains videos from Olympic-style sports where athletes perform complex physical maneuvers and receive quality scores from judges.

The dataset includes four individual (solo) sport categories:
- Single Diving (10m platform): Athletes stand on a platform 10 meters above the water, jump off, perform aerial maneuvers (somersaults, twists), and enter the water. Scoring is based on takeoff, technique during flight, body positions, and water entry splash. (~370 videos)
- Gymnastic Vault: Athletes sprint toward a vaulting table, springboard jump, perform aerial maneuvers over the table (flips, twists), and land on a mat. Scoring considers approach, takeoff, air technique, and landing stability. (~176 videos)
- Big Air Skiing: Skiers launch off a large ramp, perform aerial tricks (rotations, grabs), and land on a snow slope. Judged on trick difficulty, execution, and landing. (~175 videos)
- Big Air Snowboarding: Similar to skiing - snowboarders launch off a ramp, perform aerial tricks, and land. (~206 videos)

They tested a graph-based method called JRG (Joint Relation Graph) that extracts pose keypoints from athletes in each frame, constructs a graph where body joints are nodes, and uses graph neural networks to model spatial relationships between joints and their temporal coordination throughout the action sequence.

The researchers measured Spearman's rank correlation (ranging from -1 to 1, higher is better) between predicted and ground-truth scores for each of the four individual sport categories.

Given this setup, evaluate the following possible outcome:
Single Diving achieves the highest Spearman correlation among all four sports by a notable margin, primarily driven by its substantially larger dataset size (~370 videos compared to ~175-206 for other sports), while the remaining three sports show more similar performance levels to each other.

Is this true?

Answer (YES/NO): NO